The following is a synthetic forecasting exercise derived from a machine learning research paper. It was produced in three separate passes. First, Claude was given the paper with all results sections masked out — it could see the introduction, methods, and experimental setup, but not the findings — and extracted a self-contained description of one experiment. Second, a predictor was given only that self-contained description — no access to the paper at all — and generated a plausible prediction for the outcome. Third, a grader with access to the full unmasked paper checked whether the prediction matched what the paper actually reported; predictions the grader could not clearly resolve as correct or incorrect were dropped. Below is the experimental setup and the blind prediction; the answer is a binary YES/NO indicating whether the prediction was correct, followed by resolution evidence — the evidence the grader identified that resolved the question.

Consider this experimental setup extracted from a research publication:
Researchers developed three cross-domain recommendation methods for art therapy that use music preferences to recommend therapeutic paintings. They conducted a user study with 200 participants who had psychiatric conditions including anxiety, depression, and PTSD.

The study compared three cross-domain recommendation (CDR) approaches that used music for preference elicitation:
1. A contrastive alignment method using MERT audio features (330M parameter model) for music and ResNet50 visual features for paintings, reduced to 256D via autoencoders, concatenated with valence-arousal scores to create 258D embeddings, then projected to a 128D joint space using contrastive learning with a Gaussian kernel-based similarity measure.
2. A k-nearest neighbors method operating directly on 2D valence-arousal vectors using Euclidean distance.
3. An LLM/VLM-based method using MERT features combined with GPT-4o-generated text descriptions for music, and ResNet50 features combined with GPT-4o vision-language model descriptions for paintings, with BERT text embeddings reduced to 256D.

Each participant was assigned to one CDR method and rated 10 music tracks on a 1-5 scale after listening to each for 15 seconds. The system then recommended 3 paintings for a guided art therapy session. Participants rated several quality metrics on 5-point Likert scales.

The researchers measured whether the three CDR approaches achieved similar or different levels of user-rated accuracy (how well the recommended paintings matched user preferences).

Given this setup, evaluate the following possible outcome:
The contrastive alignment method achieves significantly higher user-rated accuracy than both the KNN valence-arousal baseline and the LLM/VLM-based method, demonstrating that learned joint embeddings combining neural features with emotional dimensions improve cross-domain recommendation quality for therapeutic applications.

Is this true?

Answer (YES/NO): NO